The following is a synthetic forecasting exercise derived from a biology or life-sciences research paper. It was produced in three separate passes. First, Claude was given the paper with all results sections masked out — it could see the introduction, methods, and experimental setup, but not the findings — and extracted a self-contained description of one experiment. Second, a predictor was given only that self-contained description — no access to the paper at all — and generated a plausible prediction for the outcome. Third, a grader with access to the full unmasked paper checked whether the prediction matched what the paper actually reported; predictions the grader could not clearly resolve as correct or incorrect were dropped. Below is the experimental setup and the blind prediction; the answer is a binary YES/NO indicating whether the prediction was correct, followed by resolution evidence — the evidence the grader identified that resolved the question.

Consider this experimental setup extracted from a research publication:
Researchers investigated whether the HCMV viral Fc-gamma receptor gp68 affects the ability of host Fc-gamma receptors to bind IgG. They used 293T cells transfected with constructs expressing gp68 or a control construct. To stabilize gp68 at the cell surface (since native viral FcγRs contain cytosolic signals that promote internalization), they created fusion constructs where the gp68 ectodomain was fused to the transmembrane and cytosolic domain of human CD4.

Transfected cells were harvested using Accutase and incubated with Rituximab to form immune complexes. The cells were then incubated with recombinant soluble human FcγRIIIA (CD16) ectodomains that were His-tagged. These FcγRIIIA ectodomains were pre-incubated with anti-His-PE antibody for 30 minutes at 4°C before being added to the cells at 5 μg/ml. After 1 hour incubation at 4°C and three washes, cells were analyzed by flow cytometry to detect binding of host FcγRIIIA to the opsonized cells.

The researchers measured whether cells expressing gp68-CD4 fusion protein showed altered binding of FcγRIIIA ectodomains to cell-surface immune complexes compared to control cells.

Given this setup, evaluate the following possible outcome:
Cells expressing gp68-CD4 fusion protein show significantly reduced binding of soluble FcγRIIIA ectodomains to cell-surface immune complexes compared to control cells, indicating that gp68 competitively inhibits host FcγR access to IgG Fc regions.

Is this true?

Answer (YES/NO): NO